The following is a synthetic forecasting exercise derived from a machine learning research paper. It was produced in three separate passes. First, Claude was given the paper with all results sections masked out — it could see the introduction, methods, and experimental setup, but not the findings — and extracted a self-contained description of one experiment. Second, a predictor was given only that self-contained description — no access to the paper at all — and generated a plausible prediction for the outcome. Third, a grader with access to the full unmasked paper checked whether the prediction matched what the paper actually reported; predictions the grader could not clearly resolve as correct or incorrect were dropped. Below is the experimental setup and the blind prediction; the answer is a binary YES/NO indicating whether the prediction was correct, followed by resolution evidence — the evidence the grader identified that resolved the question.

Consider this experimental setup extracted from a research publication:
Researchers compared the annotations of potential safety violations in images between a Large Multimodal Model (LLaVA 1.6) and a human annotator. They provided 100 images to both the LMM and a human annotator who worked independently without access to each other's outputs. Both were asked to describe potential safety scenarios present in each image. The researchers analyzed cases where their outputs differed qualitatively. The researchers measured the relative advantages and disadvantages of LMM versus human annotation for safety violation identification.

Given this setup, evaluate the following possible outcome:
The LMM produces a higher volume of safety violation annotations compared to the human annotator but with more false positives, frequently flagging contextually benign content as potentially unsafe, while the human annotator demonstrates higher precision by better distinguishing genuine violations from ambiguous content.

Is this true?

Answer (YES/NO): NO